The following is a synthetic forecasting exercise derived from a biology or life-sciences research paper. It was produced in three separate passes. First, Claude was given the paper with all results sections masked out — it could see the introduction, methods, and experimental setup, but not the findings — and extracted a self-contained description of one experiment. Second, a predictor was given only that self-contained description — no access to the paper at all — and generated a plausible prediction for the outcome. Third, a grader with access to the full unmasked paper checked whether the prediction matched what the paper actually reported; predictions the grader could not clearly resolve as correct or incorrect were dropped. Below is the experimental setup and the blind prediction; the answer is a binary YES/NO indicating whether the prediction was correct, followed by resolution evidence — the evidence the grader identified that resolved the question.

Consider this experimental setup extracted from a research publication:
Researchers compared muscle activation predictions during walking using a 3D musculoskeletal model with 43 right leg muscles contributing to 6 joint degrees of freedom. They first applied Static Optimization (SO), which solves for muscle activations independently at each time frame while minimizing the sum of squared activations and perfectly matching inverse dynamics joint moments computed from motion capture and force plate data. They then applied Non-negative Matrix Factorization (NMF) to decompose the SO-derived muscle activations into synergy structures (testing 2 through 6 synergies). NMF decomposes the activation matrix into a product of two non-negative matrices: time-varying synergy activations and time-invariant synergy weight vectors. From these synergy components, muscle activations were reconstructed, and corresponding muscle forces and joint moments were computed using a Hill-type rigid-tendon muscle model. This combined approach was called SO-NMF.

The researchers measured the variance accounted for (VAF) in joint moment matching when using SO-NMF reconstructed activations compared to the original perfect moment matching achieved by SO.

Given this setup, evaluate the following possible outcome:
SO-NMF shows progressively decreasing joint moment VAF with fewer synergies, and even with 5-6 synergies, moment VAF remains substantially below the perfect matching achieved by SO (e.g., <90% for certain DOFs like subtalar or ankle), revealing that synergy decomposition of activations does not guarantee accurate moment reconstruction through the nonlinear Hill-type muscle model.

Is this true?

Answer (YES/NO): YES